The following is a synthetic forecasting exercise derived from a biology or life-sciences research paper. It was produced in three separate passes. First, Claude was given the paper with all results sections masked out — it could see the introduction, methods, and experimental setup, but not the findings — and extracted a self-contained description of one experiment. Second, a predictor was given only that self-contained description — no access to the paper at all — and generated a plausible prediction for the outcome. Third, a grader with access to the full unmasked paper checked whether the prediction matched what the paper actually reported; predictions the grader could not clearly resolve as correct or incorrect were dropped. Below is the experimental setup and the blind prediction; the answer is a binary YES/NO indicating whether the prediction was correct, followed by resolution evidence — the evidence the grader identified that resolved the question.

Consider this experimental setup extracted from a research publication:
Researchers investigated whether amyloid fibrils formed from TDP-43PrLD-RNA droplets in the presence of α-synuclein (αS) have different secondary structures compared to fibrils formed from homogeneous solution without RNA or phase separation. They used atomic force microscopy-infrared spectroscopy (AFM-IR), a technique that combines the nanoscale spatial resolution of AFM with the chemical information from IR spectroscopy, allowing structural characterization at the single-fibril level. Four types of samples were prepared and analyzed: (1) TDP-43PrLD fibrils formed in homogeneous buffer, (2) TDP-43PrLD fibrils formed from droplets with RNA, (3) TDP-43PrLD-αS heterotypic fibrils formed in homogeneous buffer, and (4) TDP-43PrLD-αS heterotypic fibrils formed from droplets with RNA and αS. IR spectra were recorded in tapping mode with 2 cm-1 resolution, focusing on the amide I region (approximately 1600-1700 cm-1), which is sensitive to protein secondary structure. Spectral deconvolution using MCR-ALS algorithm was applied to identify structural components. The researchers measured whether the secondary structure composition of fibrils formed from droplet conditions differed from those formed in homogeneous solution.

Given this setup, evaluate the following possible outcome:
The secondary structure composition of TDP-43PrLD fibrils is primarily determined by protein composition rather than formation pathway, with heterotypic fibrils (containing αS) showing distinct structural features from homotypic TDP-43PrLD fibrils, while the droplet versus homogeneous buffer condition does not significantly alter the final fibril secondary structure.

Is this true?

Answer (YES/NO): YES